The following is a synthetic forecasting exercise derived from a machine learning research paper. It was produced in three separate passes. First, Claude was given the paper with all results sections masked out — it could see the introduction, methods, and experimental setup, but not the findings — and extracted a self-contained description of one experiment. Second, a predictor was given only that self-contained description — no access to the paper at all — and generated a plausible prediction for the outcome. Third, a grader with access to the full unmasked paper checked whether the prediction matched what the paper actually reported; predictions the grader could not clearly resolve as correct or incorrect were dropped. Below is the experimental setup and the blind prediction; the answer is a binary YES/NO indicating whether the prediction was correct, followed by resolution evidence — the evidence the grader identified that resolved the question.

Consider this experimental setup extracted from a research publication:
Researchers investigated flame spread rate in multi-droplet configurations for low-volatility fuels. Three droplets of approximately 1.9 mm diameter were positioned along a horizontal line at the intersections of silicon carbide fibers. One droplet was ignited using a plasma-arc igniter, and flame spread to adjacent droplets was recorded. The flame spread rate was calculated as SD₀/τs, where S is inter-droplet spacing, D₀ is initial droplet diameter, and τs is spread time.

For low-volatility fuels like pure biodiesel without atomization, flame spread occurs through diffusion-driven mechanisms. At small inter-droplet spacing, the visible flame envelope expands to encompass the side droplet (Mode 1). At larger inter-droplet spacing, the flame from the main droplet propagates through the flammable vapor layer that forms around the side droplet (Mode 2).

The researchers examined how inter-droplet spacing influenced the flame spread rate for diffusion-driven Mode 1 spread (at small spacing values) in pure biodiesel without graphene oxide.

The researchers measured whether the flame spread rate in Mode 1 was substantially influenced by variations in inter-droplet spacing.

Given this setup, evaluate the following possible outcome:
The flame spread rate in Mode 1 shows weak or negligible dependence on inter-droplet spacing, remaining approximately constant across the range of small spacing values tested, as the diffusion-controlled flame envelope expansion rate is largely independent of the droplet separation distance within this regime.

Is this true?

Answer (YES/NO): YES